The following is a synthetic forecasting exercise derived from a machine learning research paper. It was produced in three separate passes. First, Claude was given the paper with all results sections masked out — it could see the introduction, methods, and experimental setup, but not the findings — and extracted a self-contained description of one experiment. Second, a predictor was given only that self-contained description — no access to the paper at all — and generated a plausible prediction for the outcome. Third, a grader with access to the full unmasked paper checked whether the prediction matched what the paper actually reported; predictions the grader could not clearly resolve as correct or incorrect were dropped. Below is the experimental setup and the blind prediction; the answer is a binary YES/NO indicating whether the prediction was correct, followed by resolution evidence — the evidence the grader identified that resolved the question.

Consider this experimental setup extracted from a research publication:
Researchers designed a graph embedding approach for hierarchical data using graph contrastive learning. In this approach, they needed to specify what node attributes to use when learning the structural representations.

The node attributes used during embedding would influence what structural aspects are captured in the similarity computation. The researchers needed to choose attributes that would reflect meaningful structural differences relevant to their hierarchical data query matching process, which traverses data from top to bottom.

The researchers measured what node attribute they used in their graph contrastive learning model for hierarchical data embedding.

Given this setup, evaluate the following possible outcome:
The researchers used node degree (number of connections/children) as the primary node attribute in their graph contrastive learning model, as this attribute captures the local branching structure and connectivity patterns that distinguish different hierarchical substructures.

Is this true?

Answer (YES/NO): NO